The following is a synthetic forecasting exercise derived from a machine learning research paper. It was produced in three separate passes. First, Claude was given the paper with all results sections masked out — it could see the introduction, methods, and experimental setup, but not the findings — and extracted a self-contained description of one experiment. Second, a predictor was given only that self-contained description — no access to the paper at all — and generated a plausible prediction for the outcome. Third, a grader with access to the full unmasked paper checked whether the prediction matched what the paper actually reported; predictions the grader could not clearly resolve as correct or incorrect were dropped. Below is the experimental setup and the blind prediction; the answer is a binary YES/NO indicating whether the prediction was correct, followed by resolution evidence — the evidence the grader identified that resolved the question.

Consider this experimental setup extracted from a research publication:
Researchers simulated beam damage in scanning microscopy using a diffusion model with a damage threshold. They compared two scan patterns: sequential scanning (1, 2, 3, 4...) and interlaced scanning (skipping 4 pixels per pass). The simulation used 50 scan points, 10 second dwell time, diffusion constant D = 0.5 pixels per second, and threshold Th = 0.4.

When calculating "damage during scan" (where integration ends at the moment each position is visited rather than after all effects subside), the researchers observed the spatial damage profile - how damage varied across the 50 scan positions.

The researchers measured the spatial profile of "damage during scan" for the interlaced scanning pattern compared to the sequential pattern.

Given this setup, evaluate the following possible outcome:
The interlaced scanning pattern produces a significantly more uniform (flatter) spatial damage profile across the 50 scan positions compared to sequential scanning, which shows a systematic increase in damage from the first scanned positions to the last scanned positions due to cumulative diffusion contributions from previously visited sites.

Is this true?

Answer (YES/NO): NO